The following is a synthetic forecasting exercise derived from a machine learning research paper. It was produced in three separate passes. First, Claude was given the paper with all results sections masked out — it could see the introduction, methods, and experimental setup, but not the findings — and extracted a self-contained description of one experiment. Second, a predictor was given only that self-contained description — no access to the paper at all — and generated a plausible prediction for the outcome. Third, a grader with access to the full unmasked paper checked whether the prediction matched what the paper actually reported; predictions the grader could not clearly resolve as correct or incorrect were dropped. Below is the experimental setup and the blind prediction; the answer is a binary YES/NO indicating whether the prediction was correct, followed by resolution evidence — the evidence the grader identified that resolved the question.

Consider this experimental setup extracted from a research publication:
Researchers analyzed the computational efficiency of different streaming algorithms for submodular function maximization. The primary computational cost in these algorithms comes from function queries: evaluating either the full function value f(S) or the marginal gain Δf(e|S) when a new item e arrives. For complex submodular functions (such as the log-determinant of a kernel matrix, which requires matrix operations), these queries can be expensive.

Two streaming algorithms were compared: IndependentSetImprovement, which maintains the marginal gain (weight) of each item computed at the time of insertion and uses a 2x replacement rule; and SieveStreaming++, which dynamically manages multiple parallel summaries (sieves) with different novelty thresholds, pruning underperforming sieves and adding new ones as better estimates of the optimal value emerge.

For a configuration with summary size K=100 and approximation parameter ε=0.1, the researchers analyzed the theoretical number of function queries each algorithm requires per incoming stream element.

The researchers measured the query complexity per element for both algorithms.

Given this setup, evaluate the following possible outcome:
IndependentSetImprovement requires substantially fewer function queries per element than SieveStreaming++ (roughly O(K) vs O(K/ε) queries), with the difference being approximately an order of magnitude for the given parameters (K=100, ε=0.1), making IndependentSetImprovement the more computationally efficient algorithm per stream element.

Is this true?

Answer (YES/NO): NO